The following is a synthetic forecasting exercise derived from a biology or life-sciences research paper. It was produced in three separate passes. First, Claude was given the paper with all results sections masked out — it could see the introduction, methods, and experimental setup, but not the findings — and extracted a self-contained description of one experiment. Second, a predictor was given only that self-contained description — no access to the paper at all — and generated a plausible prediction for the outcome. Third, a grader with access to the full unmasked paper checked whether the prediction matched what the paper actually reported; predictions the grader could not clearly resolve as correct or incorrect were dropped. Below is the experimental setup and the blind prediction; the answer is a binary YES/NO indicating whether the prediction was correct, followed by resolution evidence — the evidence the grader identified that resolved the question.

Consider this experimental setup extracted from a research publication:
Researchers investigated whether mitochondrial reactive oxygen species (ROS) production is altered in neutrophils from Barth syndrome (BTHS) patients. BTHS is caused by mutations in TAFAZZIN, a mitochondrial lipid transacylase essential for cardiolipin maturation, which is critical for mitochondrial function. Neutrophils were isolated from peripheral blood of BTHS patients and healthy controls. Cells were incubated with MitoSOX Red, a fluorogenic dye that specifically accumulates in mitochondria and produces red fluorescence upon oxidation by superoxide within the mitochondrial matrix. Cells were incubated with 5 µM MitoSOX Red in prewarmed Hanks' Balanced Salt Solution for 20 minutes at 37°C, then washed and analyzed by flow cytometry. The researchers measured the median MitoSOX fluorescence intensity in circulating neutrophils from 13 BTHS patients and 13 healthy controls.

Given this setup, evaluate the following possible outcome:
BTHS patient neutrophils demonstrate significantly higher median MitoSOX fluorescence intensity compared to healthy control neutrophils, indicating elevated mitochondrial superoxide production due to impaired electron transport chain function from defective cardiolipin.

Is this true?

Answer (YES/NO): NO